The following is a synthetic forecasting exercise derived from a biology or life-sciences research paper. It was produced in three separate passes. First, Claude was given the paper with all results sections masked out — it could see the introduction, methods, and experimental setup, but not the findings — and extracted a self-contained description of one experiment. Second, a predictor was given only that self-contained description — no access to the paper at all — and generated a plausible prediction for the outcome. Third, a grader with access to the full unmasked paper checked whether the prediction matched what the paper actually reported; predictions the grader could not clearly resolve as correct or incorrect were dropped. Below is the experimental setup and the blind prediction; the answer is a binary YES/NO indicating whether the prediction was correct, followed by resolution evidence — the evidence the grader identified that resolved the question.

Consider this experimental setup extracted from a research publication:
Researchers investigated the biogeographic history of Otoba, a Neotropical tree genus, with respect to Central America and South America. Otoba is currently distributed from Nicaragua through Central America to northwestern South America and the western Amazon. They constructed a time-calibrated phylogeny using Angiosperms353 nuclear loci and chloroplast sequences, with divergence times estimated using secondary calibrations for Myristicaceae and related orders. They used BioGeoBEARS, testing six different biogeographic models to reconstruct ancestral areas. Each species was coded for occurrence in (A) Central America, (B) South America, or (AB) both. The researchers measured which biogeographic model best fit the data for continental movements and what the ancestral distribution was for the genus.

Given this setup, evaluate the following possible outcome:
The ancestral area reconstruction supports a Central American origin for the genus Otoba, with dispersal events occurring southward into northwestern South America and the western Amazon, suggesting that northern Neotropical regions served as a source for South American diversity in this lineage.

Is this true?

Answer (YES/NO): NO